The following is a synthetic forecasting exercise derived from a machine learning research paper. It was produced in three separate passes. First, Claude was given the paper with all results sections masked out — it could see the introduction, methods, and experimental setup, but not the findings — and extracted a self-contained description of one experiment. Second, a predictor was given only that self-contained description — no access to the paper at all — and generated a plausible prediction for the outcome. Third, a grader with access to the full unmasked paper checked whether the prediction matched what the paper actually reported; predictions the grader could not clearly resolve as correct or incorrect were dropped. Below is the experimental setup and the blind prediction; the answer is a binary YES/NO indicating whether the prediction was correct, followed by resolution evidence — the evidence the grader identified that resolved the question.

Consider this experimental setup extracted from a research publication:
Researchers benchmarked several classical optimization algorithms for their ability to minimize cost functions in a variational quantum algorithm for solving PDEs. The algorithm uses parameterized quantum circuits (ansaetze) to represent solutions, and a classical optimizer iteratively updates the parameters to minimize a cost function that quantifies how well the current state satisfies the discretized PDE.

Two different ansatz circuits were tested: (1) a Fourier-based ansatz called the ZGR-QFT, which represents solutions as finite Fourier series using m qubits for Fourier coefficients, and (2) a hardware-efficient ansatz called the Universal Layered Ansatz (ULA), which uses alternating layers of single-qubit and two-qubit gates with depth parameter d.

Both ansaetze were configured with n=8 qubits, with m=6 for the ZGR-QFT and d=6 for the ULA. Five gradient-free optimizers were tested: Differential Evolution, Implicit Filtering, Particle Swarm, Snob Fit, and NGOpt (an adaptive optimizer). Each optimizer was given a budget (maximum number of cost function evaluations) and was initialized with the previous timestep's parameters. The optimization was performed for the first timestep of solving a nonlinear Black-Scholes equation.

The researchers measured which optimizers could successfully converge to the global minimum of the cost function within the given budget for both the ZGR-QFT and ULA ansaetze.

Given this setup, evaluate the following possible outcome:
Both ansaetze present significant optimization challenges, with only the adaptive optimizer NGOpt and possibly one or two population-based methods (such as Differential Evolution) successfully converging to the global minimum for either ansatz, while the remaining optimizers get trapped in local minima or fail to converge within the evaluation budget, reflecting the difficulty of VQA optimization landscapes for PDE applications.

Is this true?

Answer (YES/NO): NO